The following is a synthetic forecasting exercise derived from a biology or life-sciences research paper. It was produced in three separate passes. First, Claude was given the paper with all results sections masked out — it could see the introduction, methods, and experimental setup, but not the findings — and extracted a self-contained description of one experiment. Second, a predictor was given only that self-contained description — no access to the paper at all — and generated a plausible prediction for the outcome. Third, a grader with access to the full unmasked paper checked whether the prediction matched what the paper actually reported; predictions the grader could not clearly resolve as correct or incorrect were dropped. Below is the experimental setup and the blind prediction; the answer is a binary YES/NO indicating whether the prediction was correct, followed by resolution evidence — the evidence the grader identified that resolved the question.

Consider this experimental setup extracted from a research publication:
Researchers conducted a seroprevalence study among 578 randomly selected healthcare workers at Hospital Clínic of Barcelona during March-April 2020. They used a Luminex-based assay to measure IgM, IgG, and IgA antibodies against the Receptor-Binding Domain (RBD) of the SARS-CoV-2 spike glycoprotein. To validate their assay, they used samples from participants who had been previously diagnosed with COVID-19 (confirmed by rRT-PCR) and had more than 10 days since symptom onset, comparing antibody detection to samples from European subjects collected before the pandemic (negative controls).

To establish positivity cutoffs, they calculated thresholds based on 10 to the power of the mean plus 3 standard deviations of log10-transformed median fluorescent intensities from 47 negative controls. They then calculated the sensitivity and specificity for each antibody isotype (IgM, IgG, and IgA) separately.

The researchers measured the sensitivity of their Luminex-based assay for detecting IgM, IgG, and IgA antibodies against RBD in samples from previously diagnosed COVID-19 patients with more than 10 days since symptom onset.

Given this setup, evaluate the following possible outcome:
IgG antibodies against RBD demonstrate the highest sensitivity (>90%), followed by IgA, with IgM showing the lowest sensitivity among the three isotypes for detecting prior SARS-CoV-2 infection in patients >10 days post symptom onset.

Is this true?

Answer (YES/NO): NO